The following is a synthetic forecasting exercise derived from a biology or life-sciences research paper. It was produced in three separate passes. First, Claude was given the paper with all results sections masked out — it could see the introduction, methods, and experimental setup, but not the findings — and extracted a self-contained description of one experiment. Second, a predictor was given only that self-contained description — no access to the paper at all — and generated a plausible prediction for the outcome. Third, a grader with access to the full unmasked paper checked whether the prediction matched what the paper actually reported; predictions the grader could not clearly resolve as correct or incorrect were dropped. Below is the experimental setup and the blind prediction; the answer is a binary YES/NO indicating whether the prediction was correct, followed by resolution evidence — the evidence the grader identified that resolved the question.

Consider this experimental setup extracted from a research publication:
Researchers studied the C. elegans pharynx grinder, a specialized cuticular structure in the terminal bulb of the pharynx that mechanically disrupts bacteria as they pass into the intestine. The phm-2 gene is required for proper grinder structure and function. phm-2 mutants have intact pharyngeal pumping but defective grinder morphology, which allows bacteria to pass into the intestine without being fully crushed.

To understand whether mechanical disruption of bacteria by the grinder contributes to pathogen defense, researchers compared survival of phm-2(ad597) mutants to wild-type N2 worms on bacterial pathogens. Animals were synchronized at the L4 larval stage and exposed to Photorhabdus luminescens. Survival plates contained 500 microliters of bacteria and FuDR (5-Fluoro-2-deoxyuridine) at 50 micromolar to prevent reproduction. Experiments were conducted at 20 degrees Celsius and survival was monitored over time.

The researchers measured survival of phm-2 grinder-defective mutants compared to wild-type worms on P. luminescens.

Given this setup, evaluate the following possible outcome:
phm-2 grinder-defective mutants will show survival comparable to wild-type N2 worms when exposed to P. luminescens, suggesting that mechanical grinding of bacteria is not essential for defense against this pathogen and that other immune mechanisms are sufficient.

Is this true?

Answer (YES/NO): NO